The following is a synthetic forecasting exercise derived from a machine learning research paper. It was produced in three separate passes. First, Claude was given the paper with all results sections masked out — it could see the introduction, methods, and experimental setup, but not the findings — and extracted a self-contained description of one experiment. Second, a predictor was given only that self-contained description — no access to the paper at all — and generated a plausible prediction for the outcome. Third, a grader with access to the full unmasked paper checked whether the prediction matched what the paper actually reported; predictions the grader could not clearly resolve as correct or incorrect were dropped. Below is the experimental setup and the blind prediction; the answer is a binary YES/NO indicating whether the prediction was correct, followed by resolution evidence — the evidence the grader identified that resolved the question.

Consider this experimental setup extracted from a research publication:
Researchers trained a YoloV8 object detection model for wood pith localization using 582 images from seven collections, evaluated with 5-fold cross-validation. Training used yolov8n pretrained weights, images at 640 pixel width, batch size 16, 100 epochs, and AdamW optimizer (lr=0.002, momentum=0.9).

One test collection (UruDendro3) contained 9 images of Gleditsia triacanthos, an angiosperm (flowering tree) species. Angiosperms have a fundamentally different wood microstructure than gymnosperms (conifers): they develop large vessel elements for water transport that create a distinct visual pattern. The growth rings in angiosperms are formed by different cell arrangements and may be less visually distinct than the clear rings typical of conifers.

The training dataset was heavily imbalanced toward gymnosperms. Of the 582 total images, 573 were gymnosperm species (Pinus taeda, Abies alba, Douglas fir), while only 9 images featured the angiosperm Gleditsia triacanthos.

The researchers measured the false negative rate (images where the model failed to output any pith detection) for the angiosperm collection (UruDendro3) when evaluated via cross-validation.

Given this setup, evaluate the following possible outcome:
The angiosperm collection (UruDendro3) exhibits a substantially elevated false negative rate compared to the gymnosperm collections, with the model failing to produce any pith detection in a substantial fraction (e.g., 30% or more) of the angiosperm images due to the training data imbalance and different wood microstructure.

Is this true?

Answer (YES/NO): NO